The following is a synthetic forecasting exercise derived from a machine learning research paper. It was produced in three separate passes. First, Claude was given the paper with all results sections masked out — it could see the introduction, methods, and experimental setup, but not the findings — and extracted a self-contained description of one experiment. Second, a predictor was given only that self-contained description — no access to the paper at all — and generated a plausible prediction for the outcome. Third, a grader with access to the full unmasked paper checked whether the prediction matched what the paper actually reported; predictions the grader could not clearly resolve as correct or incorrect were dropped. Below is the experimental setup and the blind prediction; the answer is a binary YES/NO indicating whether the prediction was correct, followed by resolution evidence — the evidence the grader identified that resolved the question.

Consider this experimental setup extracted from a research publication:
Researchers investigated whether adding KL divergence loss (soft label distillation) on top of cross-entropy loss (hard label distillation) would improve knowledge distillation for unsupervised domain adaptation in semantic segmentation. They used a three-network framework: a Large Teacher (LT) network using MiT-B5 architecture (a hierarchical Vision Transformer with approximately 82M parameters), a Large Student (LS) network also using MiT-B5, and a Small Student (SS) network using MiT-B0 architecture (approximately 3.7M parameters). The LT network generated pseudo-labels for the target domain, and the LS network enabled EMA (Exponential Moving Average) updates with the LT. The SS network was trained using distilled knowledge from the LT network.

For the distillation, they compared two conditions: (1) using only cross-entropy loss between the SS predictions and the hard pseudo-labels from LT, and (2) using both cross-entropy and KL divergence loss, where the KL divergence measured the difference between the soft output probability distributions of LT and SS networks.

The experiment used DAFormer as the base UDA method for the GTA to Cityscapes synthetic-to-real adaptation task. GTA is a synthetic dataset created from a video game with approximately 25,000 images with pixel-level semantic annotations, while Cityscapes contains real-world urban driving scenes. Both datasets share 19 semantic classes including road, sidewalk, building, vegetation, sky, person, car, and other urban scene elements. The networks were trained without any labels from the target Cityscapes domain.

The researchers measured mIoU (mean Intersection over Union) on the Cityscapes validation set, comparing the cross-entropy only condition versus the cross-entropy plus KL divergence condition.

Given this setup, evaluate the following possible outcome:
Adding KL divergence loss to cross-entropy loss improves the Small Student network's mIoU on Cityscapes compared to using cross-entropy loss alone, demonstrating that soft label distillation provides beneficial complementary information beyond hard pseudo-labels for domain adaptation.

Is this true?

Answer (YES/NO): YES